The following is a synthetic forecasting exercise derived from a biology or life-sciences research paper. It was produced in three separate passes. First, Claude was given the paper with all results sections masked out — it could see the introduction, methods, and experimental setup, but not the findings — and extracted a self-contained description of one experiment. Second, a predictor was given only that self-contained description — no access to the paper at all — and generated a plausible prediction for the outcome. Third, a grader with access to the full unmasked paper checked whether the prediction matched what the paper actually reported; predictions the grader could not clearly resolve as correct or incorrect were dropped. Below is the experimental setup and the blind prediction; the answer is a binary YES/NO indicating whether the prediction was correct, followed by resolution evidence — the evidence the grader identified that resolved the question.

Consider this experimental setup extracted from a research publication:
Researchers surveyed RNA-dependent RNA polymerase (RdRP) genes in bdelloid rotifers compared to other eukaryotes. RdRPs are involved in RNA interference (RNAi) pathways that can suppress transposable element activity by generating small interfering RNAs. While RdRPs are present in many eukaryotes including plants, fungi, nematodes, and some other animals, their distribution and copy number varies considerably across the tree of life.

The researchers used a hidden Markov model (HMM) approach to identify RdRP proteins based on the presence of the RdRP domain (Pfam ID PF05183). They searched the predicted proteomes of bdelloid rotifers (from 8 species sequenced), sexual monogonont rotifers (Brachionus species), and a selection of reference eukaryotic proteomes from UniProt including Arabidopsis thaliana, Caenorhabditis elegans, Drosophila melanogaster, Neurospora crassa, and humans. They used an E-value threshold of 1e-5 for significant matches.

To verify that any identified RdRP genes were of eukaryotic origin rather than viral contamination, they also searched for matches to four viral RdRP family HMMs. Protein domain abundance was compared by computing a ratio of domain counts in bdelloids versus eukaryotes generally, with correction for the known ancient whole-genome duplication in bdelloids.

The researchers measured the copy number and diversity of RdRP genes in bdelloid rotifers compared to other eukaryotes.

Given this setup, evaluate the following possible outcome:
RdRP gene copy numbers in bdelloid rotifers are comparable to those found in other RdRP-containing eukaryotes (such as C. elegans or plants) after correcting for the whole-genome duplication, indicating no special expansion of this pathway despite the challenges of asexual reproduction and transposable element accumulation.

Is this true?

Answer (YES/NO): NO